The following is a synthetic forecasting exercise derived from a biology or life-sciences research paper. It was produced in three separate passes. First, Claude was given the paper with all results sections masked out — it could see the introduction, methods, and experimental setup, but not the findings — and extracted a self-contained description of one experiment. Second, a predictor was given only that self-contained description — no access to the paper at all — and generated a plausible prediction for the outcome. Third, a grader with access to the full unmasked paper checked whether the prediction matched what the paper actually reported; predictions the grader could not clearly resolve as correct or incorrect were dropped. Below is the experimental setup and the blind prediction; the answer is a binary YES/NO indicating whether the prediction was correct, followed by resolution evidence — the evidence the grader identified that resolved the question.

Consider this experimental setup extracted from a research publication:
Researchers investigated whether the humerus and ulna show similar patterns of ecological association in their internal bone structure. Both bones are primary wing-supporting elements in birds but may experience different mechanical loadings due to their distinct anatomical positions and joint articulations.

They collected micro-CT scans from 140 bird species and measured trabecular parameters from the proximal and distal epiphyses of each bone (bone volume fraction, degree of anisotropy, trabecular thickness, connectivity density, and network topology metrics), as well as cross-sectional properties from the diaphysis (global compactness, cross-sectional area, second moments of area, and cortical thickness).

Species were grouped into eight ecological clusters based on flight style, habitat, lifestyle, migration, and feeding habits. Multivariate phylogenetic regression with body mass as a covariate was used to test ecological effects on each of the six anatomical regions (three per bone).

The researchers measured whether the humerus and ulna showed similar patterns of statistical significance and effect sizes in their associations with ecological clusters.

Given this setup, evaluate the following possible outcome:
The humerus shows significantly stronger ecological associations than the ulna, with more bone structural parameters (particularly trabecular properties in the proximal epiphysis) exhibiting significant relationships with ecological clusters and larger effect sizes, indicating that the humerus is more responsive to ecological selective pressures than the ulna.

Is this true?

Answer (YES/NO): NO